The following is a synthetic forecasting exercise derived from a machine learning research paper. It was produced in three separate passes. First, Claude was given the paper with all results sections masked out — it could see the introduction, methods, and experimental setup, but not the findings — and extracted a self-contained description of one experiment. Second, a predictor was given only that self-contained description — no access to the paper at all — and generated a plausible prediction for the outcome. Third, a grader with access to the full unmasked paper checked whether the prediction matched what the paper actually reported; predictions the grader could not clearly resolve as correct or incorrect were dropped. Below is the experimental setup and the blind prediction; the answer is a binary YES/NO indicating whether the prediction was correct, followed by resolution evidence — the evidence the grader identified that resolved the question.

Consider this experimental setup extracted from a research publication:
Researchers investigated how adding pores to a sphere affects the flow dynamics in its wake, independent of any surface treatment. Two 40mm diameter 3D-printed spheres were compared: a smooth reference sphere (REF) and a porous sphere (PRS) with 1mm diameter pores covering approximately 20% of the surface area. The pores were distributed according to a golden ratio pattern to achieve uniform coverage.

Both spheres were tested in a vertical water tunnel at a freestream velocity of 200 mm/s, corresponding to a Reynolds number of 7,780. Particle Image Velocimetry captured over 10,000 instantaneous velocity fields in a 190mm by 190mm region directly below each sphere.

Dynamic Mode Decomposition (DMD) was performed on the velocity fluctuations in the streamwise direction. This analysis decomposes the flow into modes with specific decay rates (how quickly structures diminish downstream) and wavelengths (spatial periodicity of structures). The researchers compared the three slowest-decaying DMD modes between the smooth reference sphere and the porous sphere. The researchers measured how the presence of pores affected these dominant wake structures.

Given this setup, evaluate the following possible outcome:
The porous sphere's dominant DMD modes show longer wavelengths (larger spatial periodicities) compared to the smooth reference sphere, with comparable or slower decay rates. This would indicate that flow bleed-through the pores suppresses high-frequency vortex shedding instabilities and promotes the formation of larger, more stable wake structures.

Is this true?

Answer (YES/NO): NO